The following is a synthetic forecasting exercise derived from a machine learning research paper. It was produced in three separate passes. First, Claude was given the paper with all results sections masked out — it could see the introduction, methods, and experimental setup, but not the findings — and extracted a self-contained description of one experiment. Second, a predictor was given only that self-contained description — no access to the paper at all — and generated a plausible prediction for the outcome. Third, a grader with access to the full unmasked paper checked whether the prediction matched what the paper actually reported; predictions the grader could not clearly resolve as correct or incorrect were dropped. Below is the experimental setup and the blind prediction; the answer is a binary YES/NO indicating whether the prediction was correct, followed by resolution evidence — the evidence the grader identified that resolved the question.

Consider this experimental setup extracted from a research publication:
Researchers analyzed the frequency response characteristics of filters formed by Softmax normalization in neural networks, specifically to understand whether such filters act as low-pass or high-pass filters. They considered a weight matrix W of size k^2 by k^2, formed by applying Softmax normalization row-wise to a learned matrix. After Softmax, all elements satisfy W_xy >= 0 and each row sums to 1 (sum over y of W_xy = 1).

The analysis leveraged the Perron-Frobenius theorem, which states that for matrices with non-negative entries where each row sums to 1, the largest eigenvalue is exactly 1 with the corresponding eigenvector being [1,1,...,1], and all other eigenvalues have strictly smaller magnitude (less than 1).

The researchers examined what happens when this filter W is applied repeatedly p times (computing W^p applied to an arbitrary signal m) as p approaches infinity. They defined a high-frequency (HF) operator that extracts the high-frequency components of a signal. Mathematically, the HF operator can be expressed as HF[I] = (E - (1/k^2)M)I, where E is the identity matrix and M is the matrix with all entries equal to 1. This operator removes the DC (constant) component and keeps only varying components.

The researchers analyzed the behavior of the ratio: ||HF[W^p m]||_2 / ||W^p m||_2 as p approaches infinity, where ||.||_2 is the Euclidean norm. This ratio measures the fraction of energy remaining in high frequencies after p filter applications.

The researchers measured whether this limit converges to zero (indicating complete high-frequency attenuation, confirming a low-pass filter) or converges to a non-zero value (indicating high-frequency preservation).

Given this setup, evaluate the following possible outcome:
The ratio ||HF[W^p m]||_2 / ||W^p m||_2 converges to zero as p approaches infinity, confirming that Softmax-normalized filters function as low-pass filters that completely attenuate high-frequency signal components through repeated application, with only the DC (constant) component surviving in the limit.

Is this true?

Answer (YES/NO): YES